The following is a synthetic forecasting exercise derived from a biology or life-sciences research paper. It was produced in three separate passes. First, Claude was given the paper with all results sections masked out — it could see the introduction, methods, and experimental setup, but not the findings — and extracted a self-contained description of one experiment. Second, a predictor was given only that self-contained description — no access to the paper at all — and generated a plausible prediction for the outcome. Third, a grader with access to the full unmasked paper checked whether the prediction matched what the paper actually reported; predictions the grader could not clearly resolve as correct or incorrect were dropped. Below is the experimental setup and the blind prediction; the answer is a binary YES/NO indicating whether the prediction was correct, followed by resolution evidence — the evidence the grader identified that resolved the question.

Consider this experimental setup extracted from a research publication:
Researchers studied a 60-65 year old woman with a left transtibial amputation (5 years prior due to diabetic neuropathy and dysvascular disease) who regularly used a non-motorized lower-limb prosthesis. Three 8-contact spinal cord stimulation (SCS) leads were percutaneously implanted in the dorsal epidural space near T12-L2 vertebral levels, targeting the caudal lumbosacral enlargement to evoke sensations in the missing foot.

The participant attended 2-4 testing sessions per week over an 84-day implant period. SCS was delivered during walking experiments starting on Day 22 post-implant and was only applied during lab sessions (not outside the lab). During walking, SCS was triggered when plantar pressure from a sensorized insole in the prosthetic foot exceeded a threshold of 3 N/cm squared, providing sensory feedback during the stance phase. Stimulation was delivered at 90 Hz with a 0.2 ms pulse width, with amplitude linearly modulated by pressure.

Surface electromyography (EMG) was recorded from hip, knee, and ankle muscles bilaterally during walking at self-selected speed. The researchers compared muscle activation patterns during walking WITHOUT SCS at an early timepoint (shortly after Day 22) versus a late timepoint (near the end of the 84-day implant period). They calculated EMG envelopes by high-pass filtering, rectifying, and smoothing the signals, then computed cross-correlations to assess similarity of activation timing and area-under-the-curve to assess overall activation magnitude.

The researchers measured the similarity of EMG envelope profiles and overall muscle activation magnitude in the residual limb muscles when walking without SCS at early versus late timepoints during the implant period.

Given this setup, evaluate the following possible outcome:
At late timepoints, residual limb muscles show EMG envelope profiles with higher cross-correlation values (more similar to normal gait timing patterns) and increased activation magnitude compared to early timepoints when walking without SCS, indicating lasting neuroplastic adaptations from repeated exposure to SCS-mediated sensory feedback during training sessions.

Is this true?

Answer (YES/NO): NO